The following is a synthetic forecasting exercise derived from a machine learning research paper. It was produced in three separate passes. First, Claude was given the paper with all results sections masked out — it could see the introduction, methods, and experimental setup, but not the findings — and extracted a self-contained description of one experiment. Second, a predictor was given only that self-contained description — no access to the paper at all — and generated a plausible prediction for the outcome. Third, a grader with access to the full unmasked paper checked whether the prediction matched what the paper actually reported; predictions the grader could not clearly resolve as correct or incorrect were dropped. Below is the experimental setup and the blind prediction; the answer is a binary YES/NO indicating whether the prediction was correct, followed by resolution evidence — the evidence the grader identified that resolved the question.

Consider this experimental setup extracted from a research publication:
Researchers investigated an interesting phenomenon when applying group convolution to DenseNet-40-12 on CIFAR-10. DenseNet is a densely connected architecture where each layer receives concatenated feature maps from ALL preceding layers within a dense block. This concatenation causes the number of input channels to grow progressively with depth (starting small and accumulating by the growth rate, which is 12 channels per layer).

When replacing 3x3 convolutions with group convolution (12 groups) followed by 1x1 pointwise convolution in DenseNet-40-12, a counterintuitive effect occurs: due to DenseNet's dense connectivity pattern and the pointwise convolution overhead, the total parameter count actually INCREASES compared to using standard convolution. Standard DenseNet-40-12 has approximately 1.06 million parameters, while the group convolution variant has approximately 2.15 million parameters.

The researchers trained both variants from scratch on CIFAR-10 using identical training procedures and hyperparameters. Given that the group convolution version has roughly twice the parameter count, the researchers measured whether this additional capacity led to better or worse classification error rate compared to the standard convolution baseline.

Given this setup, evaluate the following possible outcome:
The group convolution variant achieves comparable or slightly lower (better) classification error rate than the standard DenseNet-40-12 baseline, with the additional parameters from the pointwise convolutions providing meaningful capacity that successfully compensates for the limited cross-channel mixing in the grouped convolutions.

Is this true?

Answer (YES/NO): NO